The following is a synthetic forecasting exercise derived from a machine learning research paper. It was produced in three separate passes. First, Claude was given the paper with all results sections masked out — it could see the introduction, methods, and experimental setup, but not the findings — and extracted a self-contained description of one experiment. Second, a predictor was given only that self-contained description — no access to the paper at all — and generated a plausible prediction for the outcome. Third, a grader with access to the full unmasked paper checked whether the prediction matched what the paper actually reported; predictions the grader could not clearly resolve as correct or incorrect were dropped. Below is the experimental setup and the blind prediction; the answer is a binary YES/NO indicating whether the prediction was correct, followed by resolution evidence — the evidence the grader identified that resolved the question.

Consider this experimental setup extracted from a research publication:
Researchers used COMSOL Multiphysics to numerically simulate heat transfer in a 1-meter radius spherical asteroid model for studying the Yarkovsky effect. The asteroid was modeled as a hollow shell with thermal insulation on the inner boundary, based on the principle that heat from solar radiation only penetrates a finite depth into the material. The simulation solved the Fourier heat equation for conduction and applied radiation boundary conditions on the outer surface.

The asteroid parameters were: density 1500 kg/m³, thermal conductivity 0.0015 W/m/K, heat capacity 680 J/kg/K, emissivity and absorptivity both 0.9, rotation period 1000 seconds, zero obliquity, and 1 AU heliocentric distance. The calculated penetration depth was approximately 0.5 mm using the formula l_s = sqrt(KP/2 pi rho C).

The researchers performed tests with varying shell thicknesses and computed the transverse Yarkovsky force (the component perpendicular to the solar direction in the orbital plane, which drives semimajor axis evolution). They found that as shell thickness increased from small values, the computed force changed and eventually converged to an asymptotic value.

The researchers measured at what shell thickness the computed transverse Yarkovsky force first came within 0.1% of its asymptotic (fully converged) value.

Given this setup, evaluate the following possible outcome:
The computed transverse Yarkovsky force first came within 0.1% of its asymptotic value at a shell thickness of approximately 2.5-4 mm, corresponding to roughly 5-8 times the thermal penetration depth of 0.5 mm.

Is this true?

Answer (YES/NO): YES